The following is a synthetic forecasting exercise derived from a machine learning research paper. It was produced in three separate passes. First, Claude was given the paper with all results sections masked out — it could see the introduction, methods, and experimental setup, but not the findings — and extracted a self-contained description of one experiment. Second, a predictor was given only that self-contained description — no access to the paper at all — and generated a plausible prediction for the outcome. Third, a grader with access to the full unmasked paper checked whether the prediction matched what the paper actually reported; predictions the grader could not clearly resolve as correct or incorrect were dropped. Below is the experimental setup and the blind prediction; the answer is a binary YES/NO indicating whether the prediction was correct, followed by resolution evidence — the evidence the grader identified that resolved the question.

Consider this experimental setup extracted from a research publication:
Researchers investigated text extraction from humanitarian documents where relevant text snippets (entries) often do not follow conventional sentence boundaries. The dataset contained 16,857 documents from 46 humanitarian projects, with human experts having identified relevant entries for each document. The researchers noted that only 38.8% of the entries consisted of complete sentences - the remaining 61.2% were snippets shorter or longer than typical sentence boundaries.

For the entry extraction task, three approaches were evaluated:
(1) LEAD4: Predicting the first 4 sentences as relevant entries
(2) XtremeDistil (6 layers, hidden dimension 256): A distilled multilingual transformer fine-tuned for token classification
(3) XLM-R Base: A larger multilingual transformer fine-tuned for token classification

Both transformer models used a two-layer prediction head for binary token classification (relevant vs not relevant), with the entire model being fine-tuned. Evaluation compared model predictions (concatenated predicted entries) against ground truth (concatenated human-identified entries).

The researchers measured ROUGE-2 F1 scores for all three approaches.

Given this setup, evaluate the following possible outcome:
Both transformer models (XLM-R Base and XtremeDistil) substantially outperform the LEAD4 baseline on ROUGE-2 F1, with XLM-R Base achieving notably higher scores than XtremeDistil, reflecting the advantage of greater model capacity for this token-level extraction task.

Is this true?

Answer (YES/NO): NO